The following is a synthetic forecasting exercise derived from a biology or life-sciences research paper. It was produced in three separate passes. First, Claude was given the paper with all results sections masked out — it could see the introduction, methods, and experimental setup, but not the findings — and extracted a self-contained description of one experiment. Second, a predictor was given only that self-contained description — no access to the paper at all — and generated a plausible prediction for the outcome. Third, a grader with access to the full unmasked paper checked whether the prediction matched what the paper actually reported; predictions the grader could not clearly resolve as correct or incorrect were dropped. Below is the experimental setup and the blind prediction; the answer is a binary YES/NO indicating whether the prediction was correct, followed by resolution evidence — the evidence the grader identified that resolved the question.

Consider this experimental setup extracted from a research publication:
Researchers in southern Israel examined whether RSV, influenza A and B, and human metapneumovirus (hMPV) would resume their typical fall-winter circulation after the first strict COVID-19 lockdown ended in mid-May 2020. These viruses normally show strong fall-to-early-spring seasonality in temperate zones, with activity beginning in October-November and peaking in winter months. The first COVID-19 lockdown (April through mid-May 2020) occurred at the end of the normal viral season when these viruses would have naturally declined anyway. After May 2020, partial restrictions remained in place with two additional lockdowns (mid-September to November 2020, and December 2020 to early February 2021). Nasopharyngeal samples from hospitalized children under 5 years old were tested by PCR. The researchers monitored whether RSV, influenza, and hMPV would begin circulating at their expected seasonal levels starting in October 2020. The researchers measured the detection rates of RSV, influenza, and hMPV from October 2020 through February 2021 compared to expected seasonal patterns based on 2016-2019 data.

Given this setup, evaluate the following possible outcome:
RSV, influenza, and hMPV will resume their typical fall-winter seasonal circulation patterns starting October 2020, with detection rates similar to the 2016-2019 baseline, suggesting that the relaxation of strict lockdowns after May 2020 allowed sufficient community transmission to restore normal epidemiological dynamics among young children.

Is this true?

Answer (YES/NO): NO